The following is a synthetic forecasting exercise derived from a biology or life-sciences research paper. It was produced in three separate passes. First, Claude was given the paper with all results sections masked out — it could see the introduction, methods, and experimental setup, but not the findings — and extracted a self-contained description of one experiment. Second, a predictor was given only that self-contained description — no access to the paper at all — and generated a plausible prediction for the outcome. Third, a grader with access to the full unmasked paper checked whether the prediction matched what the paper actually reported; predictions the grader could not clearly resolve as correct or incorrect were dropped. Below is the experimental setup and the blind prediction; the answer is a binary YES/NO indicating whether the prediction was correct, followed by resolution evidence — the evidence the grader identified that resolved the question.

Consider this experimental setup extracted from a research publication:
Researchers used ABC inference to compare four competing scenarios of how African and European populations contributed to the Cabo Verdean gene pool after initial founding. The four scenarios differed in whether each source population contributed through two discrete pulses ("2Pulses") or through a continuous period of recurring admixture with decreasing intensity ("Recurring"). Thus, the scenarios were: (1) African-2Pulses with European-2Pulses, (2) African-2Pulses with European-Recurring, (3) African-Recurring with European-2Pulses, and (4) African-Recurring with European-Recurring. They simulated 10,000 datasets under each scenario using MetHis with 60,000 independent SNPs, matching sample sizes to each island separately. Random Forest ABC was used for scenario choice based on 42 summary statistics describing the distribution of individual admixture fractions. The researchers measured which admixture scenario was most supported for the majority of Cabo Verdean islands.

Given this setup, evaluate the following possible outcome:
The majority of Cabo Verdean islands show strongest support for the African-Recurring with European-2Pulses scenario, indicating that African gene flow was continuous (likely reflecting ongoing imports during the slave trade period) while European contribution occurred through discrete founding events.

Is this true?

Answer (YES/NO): NO